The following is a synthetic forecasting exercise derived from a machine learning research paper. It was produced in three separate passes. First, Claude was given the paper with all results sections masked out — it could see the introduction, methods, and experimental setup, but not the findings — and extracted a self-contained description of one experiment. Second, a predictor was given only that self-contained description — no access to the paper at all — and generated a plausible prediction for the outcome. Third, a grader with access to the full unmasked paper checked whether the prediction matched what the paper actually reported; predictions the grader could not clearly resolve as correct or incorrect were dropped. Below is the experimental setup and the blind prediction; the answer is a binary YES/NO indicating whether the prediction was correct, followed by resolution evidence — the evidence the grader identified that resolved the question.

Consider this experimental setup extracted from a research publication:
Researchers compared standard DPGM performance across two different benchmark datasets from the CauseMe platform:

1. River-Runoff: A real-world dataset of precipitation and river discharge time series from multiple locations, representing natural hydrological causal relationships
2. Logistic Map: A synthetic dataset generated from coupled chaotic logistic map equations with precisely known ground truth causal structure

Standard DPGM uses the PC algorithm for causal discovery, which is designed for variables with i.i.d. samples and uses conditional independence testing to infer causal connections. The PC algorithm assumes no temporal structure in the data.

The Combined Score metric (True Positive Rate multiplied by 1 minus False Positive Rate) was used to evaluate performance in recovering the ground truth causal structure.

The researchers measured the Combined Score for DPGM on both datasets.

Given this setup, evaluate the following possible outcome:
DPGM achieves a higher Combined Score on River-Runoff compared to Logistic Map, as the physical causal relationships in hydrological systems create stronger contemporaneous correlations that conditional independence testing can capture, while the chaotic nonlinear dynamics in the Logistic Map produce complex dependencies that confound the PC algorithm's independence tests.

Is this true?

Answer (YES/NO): YES